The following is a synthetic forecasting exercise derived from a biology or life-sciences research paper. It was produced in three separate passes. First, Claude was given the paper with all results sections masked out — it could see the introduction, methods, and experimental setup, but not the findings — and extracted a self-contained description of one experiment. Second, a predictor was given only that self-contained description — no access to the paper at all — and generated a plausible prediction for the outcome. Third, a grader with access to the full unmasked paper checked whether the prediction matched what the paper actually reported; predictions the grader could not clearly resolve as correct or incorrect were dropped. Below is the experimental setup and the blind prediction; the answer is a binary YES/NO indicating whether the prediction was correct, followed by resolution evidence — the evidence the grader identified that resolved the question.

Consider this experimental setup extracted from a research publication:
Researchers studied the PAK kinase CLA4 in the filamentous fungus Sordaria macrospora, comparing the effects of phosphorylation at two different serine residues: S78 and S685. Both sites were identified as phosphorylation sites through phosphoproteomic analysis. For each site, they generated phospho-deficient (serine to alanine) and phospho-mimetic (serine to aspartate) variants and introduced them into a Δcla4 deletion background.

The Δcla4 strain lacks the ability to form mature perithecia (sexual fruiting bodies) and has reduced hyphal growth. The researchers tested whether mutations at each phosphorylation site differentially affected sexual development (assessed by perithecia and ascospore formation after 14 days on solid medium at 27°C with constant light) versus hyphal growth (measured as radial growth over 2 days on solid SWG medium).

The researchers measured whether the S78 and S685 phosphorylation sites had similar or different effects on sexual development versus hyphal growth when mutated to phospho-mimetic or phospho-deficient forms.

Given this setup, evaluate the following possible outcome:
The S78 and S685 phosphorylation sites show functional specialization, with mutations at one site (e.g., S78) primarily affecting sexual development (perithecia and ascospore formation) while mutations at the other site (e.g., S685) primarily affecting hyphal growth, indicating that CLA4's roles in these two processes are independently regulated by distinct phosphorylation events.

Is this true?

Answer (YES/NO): NO